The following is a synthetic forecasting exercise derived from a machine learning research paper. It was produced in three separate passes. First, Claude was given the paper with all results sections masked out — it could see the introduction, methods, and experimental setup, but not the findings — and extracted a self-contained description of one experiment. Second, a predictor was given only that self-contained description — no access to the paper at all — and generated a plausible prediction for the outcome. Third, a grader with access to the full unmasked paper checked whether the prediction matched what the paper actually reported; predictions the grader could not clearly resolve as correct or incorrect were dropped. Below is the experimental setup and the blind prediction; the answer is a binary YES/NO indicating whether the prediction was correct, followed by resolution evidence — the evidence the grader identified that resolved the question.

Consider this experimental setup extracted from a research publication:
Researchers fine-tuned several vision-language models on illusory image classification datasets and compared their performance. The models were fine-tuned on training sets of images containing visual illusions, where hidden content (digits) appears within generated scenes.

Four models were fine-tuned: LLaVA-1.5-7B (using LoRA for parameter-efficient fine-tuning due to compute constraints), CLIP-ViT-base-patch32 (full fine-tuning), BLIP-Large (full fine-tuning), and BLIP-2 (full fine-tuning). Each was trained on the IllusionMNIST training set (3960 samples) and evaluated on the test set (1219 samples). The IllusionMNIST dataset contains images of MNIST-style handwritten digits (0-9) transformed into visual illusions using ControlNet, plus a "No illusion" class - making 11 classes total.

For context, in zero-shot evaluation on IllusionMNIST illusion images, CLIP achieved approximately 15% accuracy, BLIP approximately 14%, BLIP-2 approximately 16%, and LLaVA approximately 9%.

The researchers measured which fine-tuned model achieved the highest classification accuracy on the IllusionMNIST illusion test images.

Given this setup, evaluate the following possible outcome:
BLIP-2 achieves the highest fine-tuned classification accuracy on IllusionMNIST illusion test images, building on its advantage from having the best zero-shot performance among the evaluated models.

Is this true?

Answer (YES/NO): NO